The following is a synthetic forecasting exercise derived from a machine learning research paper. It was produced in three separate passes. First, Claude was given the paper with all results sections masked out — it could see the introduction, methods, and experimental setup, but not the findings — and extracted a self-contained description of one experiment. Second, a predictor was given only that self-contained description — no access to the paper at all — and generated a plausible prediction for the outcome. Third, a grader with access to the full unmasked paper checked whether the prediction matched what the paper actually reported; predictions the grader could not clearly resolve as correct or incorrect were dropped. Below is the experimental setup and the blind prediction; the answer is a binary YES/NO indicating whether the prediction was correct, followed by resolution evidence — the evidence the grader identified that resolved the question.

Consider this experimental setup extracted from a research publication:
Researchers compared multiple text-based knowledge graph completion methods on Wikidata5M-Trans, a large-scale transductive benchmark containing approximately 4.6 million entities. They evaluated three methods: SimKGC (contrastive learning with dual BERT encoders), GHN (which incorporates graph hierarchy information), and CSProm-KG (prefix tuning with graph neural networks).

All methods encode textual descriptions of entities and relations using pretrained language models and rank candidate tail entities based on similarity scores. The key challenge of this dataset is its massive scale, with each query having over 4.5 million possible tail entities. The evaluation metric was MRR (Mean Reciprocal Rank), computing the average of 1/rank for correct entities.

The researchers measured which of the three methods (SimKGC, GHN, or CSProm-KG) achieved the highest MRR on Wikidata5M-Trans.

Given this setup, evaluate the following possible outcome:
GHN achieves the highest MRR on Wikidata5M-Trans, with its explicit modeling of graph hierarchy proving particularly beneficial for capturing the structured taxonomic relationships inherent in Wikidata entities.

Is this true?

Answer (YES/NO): NO